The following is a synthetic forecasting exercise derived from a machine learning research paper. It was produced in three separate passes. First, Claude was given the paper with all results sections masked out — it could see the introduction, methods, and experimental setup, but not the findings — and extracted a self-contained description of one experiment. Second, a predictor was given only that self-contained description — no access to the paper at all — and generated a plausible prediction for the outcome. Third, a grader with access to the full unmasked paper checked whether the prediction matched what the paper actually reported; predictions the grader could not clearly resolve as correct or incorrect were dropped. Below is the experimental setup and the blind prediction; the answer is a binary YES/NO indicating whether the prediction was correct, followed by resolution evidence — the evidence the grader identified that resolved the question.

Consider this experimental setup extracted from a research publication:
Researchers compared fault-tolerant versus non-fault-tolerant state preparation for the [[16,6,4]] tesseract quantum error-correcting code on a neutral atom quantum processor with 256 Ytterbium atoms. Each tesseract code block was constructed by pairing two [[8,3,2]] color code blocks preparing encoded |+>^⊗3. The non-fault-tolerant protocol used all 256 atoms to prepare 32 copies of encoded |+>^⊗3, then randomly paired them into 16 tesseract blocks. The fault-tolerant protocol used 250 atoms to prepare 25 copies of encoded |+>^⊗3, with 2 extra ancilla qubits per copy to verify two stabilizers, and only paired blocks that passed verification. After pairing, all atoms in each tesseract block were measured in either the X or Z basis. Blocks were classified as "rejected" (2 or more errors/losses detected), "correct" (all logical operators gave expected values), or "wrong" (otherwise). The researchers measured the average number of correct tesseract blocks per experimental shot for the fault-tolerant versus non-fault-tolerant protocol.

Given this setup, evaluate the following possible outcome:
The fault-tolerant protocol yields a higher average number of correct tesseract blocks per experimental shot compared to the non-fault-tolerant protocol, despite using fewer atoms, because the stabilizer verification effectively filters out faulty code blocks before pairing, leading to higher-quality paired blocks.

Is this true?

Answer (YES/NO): NO